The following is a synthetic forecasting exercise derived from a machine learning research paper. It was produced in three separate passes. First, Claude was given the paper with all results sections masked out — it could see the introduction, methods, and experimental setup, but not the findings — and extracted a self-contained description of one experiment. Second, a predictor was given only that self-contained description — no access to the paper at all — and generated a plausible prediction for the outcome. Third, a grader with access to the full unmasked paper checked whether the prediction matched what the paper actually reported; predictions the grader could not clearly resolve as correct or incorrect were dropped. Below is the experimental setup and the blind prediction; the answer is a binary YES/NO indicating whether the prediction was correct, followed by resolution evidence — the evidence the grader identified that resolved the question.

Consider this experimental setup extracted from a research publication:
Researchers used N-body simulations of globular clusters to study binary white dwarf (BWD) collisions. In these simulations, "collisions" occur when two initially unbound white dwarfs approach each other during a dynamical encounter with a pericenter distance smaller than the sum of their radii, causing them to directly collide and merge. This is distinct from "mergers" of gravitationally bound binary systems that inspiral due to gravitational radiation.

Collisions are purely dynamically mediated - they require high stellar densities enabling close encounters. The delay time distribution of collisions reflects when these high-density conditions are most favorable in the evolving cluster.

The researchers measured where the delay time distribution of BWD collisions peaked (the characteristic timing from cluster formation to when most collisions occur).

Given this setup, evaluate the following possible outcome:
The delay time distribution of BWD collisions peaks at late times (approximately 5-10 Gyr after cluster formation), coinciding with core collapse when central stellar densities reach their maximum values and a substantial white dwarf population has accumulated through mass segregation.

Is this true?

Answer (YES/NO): YES